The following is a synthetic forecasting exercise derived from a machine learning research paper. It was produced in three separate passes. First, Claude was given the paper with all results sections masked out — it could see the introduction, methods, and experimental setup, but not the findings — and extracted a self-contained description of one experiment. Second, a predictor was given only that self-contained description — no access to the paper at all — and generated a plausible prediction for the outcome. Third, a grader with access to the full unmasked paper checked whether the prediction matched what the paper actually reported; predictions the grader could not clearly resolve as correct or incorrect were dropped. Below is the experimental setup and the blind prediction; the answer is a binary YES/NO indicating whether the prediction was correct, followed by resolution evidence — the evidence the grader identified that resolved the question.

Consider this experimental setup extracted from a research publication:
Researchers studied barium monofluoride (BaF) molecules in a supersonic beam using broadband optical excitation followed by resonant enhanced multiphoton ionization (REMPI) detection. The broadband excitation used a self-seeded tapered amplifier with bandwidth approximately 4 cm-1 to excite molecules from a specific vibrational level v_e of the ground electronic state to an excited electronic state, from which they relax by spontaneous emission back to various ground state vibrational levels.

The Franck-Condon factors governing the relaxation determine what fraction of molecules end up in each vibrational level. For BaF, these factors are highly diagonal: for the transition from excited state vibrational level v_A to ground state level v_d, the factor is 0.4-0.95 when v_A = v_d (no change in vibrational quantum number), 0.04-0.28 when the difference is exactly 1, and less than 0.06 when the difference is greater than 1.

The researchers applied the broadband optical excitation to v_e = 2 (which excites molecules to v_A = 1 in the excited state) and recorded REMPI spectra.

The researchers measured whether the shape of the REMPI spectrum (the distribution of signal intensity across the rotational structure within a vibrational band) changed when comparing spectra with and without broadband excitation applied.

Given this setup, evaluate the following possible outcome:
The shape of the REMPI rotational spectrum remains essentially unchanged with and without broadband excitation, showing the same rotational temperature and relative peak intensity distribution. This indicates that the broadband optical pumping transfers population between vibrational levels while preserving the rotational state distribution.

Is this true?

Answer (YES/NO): YES